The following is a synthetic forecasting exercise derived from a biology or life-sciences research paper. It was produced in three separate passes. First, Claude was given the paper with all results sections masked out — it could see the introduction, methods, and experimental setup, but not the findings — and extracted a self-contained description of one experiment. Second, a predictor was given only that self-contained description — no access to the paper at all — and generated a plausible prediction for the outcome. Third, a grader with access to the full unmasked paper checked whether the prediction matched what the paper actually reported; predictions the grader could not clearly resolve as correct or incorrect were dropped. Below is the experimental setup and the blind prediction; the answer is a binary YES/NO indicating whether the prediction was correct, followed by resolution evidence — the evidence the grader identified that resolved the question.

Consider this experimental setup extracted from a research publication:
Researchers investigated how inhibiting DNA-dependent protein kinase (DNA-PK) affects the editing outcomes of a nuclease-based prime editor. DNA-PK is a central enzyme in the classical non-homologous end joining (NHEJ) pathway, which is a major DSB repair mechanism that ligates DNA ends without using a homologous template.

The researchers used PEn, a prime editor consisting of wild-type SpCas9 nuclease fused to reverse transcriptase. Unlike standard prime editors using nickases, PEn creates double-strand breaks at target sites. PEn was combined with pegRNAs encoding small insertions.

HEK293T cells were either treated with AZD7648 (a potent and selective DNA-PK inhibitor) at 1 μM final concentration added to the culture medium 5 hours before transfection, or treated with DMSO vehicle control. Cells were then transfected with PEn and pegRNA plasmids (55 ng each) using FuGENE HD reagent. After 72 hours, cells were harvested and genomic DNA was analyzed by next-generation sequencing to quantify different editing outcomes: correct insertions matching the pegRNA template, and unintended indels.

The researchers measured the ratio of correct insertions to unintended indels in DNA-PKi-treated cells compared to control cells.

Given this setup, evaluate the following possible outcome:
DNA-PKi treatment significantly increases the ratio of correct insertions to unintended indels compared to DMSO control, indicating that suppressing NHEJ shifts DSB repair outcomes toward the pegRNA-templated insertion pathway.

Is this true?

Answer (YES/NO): YES